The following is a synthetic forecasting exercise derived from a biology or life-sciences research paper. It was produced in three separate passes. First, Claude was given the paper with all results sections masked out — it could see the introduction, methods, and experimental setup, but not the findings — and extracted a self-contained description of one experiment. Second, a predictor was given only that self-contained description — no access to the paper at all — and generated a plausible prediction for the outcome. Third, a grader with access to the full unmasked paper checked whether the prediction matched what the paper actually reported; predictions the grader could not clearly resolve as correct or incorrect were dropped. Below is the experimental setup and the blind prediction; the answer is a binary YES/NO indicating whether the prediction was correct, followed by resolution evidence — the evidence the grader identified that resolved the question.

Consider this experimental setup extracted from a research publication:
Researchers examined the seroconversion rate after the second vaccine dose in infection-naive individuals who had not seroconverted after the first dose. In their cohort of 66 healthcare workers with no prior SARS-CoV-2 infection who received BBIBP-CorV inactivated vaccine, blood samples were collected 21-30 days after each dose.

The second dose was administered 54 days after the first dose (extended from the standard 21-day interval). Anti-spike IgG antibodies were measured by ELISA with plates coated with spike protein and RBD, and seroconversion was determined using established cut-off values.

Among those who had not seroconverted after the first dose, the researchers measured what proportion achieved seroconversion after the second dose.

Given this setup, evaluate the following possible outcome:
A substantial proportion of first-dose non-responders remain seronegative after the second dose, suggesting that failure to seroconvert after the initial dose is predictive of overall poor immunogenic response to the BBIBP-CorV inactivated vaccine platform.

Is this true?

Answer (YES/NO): NO